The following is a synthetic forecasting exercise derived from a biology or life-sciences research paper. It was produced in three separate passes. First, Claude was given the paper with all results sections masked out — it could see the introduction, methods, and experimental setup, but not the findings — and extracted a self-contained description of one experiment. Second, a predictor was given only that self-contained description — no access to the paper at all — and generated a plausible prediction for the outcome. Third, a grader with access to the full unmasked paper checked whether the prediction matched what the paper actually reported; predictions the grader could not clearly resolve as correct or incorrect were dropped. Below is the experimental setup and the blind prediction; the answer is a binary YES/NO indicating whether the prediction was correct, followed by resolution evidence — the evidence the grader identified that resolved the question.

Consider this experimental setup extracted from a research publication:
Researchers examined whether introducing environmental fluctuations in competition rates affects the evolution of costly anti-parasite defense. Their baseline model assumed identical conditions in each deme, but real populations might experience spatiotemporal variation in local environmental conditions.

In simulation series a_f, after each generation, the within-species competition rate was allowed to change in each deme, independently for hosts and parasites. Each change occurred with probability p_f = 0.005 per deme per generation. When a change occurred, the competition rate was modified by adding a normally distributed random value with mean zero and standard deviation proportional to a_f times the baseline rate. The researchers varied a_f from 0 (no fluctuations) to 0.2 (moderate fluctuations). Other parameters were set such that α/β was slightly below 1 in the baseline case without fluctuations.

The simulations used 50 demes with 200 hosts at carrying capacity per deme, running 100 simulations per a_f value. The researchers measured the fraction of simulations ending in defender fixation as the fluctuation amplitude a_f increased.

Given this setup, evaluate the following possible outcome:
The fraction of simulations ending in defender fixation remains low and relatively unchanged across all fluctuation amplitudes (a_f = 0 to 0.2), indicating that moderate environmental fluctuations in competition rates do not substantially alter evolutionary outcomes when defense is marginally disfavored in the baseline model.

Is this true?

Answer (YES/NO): NO